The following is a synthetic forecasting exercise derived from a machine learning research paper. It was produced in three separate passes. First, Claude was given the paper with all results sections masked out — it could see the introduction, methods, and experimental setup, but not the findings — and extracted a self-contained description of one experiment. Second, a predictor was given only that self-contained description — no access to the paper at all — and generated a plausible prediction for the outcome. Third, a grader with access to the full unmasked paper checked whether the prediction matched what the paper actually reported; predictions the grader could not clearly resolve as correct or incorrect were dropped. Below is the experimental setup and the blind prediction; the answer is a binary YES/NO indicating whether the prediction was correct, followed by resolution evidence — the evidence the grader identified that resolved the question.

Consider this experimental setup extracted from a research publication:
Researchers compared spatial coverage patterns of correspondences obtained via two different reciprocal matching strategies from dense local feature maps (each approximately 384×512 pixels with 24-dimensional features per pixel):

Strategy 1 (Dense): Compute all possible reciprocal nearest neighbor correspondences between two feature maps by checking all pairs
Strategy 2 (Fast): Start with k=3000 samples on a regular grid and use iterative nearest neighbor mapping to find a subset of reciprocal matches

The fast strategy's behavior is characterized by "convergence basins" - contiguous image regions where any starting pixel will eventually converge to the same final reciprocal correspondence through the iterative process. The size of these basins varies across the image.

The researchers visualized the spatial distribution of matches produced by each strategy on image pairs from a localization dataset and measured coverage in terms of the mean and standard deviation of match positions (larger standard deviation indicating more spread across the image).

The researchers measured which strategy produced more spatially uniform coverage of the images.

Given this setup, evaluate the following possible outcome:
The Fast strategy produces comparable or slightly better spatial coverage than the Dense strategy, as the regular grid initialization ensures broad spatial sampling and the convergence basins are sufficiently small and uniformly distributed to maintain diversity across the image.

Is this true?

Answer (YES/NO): NO